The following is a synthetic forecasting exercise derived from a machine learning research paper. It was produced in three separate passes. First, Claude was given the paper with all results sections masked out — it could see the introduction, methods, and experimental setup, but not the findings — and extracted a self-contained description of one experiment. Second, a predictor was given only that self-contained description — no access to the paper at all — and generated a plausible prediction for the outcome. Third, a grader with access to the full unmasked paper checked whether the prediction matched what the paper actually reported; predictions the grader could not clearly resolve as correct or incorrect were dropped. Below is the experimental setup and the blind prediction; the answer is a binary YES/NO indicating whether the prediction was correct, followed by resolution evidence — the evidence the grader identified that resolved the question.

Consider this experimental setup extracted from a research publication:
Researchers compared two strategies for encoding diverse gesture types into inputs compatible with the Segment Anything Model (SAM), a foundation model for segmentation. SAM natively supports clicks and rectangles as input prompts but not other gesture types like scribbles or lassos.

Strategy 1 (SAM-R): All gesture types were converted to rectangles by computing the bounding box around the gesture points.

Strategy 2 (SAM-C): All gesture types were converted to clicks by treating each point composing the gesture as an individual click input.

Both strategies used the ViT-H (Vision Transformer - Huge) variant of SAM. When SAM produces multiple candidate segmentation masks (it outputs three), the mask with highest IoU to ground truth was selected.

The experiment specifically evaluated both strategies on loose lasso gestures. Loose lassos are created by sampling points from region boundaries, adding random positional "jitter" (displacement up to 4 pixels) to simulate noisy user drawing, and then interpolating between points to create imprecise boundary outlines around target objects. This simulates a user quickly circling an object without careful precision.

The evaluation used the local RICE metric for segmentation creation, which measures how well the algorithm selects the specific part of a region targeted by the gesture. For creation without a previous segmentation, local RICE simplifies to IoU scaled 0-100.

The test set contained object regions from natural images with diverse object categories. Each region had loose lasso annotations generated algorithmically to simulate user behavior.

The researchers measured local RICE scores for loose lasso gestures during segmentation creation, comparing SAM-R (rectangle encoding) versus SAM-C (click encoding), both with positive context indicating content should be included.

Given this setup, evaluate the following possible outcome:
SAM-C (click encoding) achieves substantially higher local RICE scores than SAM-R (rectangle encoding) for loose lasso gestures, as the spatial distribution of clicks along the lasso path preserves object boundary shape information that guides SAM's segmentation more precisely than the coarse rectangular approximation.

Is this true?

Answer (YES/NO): NO